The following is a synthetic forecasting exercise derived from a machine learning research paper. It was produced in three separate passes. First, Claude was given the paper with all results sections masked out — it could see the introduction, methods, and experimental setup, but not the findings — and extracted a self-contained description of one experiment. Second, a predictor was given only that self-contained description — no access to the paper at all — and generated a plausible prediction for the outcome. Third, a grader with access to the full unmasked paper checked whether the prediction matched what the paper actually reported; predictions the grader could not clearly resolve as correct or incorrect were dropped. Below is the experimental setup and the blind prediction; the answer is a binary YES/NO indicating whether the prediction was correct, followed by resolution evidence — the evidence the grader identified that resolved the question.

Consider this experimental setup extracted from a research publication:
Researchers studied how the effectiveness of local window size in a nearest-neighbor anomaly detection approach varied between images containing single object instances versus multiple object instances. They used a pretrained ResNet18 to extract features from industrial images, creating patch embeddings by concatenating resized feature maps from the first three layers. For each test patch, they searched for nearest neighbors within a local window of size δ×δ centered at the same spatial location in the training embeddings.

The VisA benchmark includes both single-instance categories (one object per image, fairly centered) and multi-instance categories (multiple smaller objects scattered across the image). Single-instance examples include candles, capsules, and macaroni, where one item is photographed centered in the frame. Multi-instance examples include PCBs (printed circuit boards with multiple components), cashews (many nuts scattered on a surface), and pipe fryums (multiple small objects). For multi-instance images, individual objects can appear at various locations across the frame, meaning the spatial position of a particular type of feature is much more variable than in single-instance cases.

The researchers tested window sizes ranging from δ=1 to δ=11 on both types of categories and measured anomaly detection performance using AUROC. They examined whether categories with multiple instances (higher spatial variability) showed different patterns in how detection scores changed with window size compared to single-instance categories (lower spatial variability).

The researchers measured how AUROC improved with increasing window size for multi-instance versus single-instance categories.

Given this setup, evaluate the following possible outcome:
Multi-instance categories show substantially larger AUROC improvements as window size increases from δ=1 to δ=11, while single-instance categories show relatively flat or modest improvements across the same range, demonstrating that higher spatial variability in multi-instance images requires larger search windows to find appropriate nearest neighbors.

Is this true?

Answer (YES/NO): YES